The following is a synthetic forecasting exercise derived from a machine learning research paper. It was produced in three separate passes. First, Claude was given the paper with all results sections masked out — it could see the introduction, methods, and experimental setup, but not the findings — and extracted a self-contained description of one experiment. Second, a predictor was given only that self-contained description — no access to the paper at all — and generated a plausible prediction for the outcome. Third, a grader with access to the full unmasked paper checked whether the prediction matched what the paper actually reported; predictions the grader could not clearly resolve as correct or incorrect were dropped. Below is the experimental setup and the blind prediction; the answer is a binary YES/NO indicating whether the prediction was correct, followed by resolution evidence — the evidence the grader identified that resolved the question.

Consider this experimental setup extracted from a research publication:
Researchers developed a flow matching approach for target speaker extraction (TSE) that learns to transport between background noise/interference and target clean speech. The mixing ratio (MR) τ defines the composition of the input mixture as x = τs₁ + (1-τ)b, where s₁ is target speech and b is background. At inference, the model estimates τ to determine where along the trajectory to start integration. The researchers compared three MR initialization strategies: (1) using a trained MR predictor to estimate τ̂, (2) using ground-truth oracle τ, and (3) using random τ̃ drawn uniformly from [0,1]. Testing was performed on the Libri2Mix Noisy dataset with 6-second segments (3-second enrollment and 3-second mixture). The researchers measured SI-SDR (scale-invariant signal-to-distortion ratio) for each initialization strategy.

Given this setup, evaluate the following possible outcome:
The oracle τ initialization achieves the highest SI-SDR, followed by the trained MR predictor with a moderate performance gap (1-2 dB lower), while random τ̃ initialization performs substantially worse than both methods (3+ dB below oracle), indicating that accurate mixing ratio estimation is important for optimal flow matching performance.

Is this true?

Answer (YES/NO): NO